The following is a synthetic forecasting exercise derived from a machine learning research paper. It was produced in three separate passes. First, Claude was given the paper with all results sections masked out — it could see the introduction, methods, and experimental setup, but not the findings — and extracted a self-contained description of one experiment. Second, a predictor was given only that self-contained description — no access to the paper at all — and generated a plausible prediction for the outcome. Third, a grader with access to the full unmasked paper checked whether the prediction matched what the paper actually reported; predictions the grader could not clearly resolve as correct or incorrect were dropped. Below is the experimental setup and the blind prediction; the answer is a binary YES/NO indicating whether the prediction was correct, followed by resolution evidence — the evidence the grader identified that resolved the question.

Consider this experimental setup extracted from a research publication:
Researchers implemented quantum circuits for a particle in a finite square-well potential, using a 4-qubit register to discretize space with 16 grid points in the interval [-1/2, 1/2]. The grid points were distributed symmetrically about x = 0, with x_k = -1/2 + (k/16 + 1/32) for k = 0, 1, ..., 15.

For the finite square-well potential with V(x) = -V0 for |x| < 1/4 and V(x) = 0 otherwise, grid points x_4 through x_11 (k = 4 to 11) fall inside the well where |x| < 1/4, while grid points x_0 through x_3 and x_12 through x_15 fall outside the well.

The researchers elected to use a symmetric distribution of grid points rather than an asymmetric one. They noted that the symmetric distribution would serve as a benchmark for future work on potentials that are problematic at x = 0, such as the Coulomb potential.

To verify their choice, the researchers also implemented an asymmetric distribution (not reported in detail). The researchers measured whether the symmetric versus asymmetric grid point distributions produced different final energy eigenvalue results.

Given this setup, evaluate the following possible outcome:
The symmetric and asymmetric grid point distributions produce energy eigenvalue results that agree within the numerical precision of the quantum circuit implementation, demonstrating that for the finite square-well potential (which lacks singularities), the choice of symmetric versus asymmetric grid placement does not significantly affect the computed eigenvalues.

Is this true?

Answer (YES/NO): YES